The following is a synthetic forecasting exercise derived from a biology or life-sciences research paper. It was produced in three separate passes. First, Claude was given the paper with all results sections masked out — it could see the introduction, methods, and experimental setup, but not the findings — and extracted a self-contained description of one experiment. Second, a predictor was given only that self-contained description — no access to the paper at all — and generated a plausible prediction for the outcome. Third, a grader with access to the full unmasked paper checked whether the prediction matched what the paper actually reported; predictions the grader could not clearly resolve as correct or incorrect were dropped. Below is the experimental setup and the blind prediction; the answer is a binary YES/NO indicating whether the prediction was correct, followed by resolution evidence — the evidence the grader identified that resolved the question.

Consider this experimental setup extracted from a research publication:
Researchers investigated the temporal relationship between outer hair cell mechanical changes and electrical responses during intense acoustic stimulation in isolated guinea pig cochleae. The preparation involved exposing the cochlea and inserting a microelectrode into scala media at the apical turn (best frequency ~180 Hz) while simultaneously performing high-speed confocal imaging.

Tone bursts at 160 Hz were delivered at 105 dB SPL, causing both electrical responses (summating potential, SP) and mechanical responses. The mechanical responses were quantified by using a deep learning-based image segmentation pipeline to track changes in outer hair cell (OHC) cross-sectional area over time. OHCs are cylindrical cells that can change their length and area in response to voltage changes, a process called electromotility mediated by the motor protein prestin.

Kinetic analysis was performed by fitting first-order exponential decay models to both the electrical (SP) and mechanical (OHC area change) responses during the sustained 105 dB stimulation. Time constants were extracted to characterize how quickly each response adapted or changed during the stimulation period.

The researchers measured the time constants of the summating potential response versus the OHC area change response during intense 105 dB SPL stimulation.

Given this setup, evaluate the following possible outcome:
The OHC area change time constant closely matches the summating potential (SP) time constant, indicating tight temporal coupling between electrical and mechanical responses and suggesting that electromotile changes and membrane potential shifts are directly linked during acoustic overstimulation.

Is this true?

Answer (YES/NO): NO